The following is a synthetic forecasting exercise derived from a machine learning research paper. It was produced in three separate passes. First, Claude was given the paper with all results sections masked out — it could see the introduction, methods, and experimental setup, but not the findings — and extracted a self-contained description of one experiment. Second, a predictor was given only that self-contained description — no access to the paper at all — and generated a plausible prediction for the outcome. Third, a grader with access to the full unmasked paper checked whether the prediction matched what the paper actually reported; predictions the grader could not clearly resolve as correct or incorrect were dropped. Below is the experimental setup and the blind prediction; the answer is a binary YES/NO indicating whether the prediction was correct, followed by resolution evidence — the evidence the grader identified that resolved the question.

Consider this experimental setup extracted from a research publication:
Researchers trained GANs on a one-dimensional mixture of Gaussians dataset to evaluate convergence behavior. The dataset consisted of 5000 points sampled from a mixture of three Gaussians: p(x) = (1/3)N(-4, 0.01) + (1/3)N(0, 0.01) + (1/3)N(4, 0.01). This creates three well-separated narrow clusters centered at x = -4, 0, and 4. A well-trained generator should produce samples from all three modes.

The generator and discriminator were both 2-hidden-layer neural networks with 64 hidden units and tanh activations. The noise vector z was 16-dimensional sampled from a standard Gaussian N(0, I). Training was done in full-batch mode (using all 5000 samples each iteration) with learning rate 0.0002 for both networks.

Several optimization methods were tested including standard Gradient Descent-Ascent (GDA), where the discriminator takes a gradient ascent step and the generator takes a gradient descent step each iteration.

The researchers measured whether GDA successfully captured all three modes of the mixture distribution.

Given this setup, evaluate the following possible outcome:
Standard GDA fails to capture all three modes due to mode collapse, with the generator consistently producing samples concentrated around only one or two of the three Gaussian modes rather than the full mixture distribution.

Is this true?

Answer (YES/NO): YES